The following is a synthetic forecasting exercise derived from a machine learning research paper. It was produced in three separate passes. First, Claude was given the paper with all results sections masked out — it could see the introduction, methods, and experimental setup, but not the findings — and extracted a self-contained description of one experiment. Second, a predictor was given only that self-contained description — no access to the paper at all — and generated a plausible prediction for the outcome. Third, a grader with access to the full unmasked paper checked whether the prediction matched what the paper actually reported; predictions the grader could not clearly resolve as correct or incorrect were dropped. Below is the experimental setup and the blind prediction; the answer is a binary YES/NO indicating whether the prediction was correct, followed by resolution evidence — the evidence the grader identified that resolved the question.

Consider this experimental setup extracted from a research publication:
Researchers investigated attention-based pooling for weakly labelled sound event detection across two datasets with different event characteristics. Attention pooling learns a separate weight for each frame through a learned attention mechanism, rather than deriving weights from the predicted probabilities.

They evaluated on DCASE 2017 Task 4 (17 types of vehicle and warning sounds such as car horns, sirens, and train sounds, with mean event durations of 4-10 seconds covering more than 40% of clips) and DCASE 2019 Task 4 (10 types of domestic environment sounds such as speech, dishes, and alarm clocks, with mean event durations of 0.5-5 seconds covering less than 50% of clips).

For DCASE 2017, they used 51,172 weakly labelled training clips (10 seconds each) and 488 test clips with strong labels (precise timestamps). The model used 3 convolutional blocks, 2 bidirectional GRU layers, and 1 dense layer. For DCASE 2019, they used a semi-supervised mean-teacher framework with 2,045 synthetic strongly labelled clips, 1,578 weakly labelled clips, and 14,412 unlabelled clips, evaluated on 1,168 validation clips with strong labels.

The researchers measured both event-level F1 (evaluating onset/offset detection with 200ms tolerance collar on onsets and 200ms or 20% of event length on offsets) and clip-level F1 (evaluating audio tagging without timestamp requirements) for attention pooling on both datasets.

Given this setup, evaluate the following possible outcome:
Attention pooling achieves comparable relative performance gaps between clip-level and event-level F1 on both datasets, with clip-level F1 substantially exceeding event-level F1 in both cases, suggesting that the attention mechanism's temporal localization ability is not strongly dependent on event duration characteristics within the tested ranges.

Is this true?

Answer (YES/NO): NO